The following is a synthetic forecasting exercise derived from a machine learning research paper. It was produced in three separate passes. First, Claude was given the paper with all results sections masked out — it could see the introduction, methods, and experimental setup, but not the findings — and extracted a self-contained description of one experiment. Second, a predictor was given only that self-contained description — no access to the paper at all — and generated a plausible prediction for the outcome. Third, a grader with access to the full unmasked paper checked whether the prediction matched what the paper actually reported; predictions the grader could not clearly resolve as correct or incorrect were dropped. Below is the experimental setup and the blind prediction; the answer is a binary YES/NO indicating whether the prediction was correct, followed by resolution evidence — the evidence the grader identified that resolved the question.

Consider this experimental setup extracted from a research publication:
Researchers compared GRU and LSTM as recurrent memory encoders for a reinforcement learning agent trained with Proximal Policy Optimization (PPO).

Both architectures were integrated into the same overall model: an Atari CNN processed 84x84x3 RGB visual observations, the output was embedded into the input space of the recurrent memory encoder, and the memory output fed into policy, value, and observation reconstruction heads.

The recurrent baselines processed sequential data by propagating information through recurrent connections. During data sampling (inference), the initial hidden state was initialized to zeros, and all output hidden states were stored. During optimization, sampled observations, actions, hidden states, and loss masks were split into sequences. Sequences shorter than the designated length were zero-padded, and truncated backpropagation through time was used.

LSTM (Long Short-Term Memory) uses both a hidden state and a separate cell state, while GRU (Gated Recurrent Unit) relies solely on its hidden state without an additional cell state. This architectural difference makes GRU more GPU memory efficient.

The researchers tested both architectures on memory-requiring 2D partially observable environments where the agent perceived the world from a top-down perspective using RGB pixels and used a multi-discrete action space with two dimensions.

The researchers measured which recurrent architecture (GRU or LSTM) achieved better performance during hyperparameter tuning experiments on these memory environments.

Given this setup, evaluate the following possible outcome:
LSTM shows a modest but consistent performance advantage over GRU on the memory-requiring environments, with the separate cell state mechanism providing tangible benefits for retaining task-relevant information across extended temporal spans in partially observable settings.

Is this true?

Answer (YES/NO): NO